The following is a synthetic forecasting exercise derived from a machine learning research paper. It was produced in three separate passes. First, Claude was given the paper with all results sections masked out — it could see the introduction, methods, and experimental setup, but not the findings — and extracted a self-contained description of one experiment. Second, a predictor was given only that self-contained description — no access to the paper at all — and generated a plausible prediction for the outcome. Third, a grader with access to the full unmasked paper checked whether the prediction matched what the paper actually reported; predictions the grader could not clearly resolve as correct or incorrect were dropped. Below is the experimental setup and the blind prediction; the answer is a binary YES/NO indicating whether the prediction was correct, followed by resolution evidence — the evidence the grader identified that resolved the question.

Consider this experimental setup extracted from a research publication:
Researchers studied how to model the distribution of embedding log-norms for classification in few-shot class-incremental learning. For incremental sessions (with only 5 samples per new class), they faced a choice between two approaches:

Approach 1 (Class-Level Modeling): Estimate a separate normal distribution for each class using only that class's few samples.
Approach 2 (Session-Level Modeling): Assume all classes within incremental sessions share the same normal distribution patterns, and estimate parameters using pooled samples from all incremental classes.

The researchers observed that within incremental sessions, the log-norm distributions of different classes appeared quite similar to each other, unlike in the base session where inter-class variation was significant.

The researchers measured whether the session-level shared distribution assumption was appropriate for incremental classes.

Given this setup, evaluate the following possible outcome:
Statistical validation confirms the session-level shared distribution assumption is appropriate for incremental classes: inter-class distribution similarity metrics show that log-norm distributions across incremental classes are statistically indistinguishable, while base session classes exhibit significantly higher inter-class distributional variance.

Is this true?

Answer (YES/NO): NO